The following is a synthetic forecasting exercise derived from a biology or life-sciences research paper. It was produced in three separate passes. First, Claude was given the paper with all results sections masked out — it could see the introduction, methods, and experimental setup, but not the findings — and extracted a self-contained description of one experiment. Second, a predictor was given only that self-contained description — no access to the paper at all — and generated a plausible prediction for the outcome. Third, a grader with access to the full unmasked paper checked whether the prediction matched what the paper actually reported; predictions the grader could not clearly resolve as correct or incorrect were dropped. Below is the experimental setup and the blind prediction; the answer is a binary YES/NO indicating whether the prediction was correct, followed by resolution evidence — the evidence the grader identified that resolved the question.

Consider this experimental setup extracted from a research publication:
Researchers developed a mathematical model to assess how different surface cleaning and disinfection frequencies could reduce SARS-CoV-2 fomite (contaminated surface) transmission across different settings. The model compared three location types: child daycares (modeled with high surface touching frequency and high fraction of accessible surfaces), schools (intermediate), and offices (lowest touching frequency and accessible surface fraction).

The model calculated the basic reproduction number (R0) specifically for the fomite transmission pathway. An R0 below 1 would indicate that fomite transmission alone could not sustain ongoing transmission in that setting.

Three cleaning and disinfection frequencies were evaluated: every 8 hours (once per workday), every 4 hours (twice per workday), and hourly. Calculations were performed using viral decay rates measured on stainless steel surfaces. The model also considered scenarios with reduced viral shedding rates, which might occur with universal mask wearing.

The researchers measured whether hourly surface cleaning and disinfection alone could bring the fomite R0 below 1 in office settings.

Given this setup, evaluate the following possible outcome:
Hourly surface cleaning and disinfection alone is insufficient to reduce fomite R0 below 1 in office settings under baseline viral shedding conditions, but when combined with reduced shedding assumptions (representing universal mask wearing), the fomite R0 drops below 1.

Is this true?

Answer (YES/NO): NO